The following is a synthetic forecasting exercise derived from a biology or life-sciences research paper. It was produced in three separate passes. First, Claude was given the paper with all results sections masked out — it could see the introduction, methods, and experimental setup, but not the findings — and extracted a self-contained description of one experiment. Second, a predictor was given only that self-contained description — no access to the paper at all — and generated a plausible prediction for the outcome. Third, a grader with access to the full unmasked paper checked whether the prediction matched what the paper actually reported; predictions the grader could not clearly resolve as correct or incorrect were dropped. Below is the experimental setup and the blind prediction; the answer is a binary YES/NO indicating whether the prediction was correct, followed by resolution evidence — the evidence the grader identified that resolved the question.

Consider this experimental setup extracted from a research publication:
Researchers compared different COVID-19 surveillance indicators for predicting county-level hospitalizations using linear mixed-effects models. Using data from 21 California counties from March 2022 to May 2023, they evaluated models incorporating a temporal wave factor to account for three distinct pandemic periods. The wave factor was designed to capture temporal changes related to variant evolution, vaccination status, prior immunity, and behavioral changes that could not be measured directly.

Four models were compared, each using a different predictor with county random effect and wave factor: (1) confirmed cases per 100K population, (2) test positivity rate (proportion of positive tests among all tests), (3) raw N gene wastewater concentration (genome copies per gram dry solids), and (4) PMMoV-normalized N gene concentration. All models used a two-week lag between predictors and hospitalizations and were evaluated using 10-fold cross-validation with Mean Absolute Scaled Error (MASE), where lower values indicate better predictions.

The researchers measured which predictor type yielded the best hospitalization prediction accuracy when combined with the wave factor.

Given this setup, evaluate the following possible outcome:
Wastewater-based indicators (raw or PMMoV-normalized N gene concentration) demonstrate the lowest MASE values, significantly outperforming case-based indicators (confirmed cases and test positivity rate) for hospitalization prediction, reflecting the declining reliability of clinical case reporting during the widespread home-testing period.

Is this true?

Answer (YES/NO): NO